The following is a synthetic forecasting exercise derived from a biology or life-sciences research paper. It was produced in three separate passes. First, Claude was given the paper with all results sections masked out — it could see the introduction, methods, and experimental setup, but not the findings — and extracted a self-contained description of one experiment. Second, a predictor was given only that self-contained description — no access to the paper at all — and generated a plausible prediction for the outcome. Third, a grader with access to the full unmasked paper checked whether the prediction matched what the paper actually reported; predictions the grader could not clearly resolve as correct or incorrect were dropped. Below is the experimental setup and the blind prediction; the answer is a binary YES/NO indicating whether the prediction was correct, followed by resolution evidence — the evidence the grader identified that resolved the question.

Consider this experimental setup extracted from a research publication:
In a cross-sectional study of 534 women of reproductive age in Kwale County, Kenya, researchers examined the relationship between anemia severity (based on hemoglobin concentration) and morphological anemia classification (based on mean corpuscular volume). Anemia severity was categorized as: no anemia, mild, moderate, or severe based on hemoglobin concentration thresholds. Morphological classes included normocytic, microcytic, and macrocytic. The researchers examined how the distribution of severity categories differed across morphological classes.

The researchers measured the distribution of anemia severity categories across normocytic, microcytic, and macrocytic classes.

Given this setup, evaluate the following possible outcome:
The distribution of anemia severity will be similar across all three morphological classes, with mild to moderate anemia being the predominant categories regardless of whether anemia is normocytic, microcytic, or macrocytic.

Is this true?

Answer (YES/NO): NO